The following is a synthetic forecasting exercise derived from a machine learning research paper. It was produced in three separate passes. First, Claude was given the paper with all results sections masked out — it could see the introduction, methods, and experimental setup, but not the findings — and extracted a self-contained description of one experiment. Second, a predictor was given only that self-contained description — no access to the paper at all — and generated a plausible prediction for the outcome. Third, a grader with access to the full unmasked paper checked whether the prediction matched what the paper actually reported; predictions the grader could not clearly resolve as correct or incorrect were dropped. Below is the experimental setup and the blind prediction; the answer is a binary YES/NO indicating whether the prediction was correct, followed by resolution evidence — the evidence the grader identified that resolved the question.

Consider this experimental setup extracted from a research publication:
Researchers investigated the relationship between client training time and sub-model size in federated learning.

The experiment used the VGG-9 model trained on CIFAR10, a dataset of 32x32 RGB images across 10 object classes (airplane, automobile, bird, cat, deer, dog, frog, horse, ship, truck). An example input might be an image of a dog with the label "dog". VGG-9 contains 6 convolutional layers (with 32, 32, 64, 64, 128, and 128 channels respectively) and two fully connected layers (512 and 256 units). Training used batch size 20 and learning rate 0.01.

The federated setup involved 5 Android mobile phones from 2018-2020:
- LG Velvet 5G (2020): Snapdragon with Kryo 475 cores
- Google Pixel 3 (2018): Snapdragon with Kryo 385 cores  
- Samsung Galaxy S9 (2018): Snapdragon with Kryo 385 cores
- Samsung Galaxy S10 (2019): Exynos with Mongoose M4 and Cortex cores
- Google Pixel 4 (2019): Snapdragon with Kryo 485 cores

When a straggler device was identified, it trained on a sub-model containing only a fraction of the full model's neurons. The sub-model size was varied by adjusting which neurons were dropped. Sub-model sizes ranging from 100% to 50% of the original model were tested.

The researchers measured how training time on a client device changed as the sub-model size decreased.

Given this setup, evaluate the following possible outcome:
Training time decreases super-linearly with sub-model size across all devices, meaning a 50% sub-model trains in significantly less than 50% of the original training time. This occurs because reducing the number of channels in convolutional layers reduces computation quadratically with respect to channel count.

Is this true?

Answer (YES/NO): NO